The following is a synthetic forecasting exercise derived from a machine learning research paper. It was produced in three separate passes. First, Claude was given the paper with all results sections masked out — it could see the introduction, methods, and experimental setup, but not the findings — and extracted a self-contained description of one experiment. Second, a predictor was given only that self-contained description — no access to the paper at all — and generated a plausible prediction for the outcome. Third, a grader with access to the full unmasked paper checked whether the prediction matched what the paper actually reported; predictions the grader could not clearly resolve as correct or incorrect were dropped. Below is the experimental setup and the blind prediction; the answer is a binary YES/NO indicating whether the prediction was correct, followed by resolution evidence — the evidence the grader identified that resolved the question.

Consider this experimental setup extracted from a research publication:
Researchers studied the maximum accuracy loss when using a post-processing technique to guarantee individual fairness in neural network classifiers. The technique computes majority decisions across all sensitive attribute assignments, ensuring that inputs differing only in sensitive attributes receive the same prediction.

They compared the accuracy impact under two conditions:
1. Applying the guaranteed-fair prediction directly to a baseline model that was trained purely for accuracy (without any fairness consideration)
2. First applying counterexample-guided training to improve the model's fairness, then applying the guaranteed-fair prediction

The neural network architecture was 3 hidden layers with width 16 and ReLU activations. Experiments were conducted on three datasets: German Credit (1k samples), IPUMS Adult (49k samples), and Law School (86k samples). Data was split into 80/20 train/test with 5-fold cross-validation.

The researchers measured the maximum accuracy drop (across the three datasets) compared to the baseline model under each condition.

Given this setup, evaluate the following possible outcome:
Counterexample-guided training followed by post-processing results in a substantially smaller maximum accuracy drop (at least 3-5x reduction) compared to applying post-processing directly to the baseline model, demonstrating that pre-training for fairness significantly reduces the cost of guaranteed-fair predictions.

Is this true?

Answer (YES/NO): YES